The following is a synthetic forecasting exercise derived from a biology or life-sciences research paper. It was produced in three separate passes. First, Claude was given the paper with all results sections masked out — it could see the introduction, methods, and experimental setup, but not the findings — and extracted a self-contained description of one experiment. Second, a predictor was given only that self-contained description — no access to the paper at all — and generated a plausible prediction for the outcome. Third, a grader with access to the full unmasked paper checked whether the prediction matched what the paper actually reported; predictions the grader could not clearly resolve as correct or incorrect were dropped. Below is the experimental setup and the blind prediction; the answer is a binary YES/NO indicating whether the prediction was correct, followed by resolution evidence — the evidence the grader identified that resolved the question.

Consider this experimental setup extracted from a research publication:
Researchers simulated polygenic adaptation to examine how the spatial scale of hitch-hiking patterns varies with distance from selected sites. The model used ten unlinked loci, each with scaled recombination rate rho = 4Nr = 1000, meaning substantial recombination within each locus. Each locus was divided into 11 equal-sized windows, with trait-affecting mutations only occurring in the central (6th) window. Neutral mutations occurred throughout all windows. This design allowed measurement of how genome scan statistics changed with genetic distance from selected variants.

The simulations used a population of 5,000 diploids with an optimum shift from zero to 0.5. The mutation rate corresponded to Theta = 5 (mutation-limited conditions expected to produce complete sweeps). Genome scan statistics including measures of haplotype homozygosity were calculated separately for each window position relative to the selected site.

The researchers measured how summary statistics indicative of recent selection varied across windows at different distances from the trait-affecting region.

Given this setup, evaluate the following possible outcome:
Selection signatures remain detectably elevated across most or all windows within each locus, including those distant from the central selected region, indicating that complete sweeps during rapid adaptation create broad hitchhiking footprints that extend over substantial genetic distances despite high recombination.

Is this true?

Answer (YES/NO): NO